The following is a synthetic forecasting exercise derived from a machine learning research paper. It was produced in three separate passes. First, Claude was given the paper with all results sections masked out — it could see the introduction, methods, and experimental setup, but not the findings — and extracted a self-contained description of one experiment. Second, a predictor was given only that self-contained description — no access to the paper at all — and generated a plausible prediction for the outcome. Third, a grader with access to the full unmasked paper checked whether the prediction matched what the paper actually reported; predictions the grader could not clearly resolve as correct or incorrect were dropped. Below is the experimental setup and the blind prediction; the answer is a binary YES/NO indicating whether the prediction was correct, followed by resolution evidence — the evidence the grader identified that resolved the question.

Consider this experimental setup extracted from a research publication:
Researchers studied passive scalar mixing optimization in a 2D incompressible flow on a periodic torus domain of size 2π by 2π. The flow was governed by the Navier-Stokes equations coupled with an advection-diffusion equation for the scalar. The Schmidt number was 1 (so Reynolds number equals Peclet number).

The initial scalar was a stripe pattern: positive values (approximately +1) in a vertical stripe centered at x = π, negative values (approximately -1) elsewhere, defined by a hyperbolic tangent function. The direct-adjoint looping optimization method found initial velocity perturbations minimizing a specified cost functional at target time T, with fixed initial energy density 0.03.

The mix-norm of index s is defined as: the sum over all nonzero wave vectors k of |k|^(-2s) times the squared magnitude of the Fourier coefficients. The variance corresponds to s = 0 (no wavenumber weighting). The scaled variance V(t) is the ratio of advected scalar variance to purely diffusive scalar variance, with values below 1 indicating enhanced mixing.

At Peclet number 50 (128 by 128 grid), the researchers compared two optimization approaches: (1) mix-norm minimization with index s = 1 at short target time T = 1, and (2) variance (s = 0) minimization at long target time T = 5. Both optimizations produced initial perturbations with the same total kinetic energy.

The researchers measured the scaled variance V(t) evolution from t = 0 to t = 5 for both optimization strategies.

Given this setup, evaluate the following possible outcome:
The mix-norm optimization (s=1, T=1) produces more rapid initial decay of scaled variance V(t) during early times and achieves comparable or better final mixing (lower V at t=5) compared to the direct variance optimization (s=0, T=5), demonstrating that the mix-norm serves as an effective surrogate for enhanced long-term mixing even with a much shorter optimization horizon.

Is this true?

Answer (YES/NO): NO